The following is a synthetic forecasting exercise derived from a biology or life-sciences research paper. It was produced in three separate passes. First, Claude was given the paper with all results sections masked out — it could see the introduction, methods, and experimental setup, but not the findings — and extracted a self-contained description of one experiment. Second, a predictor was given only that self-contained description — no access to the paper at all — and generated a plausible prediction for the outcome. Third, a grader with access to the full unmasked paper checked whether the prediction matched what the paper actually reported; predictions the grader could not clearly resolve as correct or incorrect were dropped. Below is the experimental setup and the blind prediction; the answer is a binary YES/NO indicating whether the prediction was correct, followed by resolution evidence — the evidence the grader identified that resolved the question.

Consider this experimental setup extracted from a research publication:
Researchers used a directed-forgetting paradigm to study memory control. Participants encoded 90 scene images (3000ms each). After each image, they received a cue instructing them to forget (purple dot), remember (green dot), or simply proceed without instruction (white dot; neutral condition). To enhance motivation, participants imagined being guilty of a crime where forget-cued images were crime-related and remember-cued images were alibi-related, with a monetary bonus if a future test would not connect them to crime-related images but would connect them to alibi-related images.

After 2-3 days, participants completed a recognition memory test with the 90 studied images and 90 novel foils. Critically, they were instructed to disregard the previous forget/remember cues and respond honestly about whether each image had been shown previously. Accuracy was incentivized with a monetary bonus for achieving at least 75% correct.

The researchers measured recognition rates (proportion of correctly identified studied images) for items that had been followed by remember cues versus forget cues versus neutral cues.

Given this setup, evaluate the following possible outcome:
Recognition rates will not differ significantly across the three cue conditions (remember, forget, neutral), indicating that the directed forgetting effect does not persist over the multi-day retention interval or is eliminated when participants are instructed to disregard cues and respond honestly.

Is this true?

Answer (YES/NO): NO